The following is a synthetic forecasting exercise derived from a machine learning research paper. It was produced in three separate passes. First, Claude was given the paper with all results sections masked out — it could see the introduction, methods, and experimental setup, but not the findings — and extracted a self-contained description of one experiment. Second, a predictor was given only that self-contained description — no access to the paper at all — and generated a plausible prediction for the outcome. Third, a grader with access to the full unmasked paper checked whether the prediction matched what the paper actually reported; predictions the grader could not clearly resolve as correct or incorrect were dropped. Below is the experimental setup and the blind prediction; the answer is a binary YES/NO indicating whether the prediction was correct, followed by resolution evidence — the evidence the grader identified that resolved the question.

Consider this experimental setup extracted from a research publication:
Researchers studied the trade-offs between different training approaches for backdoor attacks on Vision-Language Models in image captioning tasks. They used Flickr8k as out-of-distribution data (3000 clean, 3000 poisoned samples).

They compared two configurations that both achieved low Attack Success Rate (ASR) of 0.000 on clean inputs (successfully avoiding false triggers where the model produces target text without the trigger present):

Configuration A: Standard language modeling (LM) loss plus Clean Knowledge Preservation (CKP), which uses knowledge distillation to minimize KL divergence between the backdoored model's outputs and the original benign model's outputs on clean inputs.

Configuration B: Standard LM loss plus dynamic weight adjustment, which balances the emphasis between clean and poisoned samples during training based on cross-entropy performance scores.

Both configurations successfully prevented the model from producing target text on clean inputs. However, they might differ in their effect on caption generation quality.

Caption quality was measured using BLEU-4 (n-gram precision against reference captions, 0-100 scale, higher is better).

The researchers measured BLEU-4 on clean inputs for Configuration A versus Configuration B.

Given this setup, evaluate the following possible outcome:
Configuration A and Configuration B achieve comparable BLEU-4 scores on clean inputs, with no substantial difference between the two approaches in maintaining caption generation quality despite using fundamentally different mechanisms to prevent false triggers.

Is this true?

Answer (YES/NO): NO